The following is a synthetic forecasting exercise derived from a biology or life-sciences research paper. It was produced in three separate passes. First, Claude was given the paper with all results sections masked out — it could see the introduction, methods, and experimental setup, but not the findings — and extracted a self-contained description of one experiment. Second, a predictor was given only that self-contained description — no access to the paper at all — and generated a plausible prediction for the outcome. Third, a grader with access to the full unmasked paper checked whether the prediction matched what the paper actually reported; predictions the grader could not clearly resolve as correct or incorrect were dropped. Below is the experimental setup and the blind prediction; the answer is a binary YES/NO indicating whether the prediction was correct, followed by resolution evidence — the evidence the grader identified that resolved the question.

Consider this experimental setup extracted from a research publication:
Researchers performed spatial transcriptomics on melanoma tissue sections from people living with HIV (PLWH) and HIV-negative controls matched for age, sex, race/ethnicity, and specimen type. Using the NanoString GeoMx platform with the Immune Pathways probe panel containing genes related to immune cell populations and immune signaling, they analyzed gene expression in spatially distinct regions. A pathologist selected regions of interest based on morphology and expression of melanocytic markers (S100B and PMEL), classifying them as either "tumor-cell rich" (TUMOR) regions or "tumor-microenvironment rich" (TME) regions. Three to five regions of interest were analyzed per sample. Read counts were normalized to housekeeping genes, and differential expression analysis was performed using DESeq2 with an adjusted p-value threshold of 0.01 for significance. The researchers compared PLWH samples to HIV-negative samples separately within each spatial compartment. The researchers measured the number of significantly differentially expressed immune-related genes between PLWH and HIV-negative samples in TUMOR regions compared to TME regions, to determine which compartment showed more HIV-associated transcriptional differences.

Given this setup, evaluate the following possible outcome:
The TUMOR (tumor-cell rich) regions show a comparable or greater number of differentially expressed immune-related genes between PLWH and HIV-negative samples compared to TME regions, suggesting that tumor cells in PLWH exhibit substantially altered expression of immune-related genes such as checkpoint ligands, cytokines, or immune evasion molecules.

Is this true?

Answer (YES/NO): YES